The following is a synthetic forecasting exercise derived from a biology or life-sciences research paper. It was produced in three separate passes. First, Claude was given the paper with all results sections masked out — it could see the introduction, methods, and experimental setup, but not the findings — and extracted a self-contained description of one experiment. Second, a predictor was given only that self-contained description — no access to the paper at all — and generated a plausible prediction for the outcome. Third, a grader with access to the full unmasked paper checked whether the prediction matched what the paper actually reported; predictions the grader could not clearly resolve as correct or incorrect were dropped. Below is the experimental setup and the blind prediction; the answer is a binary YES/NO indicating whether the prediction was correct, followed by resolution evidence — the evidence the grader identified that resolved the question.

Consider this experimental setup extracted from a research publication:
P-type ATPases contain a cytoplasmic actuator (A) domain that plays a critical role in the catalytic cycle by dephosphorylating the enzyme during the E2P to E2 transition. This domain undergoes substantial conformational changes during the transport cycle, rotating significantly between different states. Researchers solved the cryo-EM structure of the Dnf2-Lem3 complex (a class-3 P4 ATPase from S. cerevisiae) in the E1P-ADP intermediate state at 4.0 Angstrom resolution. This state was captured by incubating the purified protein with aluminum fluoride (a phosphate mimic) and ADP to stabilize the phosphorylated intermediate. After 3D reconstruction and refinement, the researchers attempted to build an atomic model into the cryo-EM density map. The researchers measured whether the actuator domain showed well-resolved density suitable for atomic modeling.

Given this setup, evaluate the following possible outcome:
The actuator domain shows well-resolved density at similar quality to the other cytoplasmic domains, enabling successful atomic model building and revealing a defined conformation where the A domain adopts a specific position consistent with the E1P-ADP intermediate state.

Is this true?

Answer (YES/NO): NO